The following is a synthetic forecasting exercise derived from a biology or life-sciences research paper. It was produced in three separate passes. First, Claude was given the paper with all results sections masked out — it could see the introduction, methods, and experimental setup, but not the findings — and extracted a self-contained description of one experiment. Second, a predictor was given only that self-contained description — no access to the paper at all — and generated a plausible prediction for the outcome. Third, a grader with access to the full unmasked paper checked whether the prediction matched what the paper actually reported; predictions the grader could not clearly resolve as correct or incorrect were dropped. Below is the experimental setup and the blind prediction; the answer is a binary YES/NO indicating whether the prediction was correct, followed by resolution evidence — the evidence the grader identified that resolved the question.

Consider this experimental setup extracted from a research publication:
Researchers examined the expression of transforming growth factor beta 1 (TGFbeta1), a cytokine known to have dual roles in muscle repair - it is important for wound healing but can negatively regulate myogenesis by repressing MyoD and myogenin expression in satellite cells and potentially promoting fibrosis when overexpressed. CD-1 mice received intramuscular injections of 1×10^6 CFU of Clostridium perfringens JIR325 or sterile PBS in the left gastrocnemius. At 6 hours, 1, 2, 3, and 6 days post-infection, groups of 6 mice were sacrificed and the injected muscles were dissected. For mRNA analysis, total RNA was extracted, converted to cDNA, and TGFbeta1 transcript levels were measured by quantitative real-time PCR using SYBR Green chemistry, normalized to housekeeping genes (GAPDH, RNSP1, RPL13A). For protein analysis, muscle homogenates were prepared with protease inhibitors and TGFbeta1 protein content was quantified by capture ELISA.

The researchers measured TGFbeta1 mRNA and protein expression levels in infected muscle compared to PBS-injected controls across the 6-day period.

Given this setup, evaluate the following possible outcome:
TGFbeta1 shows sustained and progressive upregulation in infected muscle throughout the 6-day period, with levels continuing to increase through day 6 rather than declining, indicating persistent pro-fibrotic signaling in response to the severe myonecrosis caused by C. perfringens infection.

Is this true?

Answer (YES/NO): NO